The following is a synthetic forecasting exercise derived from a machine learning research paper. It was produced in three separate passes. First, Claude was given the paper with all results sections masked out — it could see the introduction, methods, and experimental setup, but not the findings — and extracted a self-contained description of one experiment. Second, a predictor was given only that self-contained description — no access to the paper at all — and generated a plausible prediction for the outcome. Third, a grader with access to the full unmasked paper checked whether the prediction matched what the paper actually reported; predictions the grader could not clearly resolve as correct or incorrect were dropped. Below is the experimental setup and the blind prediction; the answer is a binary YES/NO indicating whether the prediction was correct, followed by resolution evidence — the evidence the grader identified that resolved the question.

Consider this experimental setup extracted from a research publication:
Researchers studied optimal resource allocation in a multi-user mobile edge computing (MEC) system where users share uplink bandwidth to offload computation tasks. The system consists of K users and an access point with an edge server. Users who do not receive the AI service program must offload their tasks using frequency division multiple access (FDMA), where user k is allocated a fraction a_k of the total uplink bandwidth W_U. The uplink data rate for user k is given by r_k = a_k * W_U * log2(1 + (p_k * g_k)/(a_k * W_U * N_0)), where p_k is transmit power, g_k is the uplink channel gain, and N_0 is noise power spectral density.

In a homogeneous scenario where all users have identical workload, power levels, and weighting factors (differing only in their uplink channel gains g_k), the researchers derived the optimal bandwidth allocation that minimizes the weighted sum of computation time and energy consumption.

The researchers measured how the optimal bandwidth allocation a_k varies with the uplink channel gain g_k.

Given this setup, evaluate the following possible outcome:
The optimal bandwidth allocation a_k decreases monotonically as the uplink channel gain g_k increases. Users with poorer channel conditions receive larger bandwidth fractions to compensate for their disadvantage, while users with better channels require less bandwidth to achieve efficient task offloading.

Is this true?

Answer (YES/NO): YES